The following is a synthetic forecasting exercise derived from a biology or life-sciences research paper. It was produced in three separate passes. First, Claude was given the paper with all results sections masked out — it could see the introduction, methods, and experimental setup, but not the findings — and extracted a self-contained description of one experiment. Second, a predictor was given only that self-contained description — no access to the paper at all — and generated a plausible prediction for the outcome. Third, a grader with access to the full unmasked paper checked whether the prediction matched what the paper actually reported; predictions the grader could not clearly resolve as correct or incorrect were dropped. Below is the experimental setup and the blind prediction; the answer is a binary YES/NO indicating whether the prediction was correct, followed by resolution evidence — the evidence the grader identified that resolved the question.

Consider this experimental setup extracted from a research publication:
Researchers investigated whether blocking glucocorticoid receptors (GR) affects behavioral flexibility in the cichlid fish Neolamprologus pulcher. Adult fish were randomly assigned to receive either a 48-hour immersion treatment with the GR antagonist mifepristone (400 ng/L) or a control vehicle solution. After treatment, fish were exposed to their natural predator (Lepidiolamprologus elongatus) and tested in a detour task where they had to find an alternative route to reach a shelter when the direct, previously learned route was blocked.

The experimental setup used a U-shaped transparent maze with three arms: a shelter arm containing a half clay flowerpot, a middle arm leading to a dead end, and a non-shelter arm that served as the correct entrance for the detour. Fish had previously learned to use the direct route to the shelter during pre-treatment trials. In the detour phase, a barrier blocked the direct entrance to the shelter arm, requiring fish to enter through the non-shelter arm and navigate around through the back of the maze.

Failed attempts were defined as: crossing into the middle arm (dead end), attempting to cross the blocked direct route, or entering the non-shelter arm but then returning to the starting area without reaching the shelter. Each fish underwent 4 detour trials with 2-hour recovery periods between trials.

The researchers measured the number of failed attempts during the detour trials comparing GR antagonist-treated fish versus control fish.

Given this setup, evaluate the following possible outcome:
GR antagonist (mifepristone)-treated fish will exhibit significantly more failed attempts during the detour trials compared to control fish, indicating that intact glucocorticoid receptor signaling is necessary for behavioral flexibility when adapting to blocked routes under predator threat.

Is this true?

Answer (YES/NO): YES